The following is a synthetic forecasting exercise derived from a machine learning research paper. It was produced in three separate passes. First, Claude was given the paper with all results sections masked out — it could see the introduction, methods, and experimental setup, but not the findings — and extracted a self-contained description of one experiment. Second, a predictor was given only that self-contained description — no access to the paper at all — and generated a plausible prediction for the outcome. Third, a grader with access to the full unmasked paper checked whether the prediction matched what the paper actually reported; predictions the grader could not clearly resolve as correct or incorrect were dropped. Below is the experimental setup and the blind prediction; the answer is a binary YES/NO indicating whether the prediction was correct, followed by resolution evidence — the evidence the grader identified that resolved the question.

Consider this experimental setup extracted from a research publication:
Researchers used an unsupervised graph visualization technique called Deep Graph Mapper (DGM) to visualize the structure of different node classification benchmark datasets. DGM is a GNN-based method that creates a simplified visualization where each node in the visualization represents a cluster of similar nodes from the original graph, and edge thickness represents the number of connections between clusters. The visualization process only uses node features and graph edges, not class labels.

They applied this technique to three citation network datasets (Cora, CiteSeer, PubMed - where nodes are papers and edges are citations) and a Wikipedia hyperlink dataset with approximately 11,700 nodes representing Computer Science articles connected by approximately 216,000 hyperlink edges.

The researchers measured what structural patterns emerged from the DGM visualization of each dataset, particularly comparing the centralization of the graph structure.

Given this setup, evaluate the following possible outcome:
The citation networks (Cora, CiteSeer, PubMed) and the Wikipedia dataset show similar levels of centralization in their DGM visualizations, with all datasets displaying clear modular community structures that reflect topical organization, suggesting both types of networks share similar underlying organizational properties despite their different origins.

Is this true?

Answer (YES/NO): NO